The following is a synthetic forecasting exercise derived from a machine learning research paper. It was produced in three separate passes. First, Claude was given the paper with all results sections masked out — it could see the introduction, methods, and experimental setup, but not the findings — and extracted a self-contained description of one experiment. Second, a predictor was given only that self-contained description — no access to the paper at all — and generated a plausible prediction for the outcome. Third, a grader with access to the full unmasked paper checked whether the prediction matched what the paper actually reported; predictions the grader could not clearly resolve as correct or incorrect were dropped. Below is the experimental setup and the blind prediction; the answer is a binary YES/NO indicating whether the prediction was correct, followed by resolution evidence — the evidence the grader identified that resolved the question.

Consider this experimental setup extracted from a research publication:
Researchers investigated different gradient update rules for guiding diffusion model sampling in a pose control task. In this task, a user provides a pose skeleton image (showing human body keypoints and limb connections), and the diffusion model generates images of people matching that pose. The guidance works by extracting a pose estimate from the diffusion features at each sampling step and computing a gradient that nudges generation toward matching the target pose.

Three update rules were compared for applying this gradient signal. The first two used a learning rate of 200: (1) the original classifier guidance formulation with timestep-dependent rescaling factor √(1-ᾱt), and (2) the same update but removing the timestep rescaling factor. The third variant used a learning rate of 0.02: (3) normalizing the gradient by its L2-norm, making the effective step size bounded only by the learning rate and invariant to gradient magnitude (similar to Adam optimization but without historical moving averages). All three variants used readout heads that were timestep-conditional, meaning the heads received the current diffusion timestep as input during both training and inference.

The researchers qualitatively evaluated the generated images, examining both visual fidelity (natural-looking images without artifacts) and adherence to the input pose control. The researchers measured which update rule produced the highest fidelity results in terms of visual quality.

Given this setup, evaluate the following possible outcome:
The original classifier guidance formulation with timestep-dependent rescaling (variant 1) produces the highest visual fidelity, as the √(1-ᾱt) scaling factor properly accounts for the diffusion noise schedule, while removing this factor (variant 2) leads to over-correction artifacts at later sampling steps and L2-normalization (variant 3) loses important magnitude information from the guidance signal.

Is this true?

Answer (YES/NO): NO